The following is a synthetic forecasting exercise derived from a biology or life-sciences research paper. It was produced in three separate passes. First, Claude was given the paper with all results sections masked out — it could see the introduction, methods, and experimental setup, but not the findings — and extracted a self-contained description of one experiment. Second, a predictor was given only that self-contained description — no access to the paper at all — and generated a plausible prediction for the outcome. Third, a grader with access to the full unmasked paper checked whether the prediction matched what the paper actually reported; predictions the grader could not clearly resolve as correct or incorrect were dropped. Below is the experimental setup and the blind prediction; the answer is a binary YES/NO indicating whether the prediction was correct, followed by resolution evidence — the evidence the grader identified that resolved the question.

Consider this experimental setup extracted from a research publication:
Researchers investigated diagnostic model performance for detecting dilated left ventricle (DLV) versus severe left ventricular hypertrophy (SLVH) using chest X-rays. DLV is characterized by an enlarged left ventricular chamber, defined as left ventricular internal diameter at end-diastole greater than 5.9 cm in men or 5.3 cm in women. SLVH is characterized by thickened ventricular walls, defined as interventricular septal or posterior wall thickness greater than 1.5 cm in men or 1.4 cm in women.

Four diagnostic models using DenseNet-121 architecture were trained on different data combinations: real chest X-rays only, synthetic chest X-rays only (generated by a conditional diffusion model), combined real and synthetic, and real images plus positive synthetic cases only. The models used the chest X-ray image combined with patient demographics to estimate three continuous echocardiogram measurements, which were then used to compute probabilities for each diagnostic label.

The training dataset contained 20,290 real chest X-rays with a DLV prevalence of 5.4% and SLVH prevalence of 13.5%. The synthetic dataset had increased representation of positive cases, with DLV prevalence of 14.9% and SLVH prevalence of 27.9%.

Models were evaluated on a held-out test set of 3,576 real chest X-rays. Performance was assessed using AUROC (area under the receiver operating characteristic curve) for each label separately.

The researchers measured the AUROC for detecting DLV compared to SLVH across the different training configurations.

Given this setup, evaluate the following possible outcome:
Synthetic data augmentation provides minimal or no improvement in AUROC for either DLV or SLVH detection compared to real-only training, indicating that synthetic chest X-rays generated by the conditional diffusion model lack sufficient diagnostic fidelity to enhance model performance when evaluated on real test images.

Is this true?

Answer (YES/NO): NO